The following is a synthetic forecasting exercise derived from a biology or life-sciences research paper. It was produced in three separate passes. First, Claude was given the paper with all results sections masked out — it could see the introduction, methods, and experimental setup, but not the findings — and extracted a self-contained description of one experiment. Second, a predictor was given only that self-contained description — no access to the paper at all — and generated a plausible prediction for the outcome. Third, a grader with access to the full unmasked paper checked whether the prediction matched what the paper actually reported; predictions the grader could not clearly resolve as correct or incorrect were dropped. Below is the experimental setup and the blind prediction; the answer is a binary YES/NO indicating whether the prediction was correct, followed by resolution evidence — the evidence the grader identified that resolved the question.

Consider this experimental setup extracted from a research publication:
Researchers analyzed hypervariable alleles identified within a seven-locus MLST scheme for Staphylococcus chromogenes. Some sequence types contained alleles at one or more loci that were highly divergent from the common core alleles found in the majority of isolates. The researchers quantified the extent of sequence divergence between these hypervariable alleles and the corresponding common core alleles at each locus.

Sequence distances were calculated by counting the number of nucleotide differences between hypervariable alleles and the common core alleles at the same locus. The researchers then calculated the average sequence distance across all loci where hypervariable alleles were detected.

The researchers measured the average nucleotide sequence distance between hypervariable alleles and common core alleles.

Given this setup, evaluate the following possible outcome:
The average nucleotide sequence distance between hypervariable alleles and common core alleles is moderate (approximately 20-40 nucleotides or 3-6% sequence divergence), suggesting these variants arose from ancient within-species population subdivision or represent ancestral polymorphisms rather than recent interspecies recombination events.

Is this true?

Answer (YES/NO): NO